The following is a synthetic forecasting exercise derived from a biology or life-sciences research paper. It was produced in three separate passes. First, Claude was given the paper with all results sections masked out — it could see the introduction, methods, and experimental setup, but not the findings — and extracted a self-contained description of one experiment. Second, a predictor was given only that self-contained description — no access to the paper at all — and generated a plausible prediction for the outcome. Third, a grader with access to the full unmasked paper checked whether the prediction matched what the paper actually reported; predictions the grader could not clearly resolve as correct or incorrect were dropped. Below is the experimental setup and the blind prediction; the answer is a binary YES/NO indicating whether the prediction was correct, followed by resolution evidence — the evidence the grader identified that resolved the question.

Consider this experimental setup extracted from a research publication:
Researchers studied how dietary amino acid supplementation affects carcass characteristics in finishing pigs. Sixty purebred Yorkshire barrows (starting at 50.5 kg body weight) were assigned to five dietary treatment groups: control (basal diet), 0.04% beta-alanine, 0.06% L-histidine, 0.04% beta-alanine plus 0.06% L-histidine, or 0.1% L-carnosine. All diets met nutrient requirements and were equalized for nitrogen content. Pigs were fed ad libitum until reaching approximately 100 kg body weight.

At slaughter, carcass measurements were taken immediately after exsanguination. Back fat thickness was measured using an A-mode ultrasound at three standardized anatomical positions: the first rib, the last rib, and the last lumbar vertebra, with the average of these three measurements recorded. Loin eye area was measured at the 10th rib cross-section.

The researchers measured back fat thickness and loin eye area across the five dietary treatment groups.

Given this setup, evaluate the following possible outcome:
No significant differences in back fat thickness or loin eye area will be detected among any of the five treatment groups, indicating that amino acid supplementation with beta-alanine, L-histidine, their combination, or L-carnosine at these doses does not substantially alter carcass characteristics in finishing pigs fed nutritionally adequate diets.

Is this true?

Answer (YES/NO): YES